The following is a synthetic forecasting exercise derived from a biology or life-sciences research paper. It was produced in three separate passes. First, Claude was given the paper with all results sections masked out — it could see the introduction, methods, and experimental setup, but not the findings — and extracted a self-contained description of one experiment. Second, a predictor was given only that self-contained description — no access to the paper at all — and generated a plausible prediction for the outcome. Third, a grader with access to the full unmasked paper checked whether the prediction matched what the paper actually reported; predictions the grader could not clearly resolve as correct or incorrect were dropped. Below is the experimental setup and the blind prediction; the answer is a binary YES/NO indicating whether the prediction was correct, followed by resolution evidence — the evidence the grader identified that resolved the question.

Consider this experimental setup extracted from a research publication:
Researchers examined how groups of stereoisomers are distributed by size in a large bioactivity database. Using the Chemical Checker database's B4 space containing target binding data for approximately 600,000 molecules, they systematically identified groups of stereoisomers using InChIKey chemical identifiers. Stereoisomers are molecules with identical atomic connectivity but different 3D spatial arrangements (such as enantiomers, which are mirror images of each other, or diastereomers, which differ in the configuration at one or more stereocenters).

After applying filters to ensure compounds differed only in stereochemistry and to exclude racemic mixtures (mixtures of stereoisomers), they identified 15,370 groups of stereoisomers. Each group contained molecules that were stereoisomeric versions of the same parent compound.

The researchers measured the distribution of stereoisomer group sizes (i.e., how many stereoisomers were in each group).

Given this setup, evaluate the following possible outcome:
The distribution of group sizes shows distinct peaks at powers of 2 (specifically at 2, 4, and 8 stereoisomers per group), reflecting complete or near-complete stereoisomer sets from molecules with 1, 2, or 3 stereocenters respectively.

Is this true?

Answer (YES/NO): NO